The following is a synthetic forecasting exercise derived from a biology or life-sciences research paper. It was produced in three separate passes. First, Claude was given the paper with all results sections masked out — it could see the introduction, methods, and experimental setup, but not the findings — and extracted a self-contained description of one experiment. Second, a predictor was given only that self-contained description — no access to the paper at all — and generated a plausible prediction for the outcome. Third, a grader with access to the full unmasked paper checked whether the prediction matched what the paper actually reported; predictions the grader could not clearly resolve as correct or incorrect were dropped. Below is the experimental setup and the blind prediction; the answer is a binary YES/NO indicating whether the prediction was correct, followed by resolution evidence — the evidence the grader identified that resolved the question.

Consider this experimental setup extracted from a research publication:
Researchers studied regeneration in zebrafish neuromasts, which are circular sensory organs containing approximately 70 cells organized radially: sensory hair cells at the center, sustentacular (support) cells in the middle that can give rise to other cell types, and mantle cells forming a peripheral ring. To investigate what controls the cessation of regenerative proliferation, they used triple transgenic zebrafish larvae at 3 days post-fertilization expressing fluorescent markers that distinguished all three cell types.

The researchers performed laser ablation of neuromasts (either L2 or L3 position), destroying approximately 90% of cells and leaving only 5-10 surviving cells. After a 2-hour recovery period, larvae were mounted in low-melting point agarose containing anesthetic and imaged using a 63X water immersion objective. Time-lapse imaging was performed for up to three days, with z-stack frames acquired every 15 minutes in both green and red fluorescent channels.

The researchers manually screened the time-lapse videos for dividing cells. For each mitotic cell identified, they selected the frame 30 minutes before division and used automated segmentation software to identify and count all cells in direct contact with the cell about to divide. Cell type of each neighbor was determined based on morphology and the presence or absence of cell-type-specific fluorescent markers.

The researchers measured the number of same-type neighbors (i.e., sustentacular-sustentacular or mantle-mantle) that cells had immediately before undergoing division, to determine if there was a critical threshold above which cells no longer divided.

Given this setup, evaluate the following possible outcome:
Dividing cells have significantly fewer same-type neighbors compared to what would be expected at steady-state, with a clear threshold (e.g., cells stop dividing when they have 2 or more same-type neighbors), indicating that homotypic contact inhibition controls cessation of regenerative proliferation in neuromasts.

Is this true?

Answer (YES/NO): YES